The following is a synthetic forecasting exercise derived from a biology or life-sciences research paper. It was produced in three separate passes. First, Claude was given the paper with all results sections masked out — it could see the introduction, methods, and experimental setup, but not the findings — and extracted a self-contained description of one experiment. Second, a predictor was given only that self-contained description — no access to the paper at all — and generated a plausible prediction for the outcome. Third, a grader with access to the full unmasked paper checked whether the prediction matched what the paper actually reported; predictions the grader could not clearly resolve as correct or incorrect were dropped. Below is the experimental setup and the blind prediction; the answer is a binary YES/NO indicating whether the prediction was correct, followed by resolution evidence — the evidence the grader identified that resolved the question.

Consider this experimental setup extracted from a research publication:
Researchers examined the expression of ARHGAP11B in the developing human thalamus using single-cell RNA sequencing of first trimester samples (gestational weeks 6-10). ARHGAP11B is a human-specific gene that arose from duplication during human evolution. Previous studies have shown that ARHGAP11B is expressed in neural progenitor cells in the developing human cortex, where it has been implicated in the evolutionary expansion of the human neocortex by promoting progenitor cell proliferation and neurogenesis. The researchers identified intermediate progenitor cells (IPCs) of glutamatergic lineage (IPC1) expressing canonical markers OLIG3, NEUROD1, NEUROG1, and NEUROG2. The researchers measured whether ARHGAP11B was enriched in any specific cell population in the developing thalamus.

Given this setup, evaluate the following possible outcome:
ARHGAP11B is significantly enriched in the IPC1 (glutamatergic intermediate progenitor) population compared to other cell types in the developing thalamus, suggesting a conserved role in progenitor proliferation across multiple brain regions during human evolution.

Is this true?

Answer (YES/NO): YES